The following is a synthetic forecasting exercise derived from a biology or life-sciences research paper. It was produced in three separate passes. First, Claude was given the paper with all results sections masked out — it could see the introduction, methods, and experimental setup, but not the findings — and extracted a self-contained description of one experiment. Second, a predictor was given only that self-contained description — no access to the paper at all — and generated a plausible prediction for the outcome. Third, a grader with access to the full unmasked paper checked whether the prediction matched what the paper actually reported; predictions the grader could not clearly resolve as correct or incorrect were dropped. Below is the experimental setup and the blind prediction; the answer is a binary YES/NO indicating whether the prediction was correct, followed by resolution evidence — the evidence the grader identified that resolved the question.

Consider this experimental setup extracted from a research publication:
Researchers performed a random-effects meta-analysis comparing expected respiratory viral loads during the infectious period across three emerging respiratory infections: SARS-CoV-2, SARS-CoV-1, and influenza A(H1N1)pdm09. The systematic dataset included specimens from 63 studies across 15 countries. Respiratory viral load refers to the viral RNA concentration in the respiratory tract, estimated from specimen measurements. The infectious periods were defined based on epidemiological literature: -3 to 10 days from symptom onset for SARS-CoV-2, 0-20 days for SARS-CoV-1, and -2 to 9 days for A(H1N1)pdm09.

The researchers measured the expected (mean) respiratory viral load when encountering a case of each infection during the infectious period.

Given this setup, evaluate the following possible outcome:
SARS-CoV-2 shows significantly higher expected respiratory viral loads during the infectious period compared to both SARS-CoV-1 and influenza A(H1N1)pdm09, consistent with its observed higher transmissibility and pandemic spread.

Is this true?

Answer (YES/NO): NO